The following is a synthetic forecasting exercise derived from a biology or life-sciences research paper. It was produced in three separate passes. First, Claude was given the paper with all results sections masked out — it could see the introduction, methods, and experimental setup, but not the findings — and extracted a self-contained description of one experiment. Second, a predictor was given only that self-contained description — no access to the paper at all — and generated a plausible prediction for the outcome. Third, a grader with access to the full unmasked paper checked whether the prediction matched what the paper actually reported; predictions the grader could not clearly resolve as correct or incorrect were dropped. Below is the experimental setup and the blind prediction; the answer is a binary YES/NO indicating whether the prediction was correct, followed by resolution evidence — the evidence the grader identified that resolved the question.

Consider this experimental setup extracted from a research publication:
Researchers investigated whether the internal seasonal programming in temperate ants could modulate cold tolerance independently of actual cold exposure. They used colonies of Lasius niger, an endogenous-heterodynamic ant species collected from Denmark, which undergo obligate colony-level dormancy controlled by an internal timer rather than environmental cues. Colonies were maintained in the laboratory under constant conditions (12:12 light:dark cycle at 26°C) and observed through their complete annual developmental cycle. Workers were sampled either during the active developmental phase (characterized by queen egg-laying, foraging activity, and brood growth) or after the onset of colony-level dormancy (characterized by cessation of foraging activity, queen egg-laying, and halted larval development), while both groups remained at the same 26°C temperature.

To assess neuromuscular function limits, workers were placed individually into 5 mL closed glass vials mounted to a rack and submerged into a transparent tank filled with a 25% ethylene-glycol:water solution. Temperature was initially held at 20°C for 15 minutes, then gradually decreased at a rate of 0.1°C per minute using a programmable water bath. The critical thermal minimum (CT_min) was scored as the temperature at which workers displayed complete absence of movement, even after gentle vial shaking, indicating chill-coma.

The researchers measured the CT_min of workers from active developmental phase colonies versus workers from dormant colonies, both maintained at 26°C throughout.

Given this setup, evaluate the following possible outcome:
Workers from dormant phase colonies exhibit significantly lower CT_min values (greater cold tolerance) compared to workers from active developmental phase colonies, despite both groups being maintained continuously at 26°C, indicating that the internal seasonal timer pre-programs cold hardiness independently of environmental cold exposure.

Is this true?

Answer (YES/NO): YES